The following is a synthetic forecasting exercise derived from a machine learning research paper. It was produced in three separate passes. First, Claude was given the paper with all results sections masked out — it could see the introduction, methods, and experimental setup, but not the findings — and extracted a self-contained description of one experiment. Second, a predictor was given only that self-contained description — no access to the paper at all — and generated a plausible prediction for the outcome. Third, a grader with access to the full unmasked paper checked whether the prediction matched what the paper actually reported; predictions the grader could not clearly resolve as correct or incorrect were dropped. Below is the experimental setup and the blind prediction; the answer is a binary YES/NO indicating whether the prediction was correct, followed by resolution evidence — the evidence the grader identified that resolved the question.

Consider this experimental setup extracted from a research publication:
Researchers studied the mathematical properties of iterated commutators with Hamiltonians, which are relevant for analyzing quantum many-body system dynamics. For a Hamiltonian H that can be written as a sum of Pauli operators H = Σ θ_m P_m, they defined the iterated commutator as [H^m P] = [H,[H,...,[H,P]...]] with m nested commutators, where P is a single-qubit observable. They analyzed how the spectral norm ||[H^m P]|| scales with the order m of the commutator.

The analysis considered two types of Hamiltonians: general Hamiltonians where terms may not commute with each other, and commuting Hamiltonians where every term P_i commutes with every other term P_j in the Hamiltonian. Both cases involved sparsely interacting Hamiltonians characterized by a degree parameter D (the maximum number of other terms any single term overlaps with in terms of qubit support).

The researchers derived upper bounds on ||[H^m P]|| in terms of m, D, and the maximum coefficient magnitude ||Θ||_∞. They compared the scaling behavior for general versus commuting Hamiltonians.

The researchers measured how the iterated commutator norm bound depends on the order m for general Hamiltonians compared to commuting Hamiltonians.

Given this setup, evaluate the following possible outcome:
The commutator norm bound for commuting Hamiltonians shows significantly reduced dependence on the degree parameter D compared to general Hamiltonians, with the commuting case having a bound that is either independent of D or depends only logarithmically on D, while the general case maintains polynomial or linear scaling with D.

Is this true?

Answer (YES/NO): NO